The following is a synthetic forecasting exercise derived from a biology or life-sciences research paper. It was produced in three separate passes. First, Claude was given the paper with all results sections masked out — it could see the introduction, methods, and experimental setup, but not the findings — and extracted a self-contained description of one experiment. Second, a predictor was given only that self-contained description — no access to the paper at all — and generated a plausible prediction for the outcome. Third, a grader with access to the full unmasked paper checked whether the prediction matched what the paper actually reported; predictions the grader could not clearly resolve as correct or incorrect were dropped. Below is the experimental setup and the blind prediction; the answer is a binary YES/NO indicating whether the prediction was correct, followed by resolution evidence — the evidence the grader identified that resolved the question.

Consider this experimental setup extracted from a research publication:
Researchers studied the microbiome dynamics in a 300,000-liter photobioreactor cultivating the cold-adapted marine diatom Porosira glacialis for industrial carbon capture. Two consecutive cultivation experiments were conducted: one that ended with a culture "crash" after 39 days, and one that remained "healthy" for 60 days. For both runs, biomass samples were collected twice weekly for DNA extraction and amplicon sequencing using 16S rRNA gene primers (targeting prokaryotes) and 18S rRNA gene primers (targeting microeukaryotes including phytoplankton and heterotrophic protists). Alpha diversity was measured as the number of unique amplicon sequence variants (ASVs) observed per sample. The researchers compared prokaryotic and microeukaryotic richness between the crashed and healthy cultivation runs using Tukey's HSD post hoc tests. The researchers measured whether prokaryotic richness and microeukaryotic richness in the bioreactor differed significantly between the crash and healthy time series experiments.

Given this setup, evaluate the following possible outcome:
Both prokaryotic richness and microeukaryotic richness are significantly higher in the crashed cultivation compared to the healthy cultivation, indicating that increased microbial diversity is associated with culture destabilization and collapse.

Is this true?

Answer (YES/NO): NO